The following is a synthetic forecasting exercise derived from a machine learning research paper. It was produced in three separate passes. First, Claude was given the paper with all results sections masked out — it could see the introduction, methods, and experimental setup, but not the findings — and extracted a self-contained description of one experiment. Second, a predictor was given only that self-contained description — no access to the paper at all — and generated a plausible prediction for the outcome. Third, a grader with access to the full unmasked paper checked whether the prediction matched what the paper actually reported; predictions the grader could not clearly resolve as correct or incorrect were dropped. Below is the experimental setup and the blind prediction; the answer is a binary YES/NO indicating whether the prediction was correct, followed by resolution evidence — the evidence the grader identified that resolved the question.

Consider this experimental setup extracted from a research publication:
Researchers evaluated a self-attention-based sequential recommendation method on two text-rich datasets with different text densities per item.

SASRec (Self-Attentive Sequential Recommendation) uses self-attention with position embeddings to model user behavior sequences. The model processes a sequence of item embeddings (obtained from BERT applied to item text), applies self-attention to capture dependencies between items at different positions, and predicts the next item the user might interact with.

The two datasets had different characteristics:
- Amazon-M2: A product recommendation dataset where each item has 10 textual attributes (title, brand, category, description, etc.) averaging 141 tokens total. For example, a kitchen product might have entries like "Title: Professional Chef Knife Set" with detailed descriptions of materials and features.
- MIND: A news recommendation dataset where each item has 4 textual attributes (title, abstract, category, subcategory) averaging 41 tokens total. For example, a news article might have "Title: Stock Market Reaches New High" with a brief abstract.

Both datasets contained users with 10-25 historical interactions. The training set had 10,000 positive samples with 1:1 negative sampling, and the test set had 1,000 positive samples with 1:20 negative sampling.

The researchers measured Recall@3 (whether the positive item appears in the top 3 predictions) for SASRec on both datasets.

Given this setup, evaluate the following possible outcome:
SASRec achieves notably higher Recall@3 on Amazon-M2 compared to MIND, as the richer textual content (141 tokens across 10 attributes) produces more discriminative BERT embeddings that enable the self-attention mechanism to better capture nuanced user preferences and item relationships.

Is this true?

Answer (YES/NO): NO